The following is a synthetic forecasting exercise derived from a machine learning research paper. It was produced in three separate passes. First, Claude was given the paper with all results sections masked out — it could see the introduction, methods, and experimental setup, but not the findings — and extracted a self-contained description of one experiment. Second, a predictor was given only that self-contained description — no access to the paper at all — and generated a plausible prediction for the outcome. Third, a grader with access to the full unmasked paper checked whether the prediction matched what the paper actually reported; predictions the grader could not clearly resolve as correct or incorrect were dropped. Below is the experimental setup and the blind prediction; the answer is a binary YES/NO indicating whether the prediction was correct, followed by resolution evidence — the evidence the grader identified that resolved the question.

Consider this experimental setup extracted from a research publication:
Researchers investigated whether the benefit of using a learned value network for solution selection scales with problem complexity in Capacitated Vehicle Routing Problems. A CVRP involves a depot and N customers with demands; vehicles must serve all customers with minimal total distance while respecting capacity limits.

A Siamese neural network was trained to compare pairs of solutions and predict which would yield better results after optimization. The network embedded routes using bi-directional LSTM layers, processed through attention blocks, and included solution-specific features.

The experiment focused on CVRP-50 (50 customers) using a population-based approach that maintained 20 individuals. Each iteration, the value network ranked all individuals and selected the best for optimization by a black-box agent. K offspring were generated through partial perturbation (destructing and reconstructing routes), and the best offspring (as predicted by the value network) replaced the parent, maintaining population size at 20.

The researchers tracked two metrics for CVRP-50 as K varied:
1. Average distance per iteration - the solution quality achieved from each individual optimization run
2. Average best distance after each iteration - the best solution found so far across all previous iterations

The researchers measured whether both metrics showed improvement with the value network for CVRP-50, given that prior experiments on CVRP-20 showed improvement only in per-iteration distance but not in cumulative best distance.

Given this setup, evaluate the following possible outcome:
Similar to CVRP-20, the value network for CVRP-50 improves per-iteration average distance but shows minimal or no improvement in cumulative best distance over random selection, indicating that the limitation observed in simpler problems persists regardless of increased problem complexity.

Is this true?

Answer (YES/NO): NO